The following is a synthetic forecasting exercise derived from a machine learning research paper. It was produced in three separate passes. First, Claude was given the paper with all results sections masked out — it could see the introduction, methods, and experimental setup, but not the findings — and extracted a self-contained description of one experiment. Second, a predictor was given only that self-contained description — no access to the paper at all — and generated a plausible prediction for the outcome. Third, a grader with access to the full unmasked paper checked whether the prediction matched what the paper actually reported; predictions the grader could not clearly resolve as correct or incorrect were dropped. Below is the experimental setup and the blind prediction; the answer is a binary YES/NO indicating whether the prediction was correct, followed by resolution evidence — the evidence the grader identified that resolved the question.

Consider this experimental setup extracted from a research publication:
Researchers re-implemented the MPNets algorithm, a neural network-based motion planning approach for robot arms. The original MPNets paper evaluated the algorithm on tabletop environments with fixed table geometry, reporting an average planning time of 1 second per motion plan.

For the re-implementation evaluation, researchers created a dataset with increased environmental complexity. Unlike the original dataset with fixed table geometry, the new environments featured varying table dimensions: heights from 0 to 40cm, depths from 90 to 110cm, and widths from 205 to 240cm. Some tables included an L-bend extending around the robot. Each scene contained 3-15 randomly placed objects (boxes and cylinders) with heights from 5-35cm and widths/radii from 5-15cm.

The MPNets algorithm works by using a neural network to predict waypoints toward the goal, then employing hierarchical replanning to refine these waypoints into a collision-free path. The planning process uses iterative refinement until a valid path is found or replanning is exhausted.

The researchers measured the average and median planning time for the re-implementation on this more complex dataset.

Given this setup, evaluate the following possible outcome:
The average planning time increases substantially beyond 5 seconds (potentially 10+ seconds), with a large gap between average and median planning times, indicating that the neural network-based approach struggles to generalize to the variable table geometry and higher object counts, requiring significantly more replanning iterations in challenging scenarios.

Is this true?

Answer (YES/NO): NO